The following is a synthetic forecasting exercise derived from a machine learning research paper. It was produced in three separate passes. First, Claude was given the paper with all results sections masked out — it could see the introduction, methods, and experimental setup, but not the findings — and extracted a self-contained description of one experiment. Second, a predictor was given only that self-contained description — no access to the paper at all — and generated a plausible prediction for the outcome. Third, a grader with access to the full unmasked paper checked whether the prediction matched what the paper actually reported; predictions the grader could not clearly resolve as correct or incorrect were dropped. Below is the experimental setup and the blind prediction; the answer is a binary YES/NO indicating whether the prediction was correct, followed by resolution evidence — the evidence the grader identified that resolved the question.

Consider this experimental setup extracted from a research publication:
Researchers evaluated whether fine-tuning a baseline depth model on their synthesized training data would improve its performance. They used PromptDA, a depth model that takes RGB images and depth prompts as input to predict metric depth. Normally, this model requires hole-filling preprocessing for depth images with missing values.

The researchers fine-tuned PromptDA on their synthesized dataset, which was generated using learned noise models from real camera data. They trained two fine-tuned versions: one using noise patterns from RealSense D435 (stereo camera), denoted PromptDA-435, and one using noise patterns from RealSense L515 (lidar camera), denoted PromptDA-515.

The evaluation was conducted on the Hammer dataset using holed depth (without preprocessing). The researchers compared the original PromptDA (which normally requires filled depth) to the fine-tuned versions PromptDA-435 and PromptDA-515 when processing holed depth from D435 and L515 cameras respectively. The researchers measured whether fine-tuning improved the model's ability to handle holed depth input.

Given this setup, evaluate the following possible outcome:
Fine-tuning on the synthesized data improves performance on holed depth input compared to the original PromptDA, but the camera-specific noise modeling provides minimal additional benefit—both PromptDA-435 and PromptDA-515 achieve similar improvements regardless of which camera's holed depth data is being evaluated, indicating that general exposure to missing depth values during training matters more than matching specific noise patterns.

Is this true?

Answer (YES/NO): NO